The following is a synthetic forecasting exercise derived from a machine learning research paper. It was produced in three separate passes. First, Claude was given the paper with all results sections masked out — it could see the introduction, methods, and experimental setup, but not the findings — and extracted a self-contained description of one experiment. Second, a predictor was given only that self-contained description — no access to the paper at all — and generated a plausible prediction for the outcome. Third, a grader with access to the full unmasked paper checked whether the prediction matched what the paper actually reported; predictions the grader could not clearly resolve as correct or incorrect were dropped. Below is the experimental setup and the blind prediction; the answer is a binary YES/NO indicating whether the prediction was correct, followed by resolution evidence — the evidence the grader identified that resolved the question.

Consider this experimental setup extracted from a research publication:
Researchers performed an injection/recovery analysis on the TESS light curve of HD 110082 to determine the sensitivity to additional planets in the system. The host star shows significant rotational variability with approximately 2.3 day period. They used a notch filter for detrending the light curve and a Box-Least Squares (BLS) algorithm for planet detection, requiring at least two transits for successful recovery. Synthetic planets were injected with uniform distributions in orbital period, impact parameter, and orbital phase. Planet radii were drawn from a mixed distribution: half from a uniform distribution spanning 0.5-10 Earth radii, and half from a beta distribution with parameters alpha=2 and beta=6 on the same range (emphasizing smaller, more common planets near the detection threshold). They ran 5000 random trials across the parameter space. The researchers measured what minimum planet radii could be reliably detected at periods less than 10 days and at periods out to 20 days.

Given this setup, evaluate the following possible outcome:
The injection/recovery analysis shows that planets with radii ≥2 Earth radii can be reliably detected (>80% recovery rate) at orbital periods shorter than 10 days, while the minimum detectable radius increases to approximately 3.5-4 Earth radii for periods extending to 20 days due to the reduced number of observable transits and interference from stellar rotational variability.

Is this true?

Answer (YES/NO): NO